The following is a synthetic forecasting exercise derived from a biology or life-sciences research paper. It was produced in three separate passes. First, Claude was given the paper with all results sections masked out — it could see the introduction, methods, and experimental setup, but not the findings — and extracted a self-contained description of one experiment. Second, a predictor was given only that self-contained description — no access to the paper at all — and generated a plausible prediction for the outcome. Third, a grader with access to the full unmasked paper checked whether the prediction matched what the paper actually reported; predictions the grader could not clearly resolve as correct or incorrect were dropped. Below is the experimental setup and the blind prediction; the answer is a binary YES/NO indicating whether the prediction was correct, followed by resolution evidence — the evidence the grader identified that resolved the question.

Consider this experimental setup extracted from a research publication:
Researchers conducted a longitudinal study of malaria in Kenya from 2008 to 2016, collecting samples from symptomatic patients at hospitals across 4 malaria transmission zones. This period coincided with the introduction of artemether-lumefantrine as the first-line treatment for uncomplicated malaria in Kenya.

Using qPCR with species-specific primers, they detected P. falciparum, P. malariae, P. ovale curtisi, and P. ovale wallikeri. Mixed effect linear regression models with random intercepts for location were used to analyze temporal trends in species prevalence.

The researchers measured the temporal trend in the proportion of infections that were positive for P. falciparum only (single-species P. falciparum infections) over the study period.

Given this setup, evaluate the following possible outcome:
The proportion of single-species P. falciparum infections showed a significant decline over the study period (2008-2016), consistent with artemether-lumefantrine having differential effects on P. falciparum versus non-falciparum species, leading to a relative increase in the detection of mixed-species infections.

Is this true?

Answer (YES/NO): YES